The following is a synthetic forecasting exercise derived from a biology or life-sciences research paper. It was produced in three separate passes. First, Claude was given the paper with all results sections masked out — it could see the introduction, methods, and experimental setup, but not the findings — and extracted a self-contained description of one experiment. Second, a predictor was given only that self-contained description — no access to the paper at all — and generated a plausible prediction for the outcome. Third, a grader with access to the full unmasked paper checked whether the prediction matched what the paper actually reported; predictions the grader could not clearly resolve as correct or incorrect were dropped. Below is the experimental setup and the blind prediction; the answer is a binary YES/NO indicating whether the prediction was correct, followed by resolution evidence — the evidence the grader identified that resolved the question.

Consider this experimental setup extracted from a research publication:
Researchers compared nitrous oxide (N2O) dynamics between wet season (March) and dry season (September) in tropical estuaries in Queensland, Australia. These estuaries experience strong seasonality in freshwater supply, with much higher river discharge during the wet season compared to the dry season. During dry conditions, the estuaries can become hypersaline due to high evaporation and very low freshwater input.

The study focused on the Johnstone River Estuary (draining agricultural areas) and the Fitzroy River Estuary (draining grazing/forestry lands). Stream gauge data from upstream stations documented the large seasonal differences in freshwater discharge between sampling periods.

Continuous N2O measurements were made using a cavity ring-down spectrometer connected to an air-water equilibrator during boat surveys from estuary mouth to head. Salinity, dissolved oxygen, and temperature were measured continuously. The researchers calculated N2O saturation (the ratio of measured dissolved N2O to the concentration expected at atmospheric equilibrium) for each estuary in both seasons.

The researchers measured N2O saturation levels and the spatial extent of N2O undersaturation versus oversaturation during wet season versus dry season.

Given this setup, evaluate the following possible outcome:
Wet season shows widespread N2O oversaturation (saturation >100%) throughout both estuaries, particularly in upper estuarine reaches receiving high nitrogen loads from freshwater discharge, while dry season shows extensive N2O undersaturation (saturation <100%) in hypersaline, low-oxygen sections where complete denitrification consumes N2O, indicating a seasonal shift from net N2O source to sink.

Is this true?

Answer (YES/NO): NO